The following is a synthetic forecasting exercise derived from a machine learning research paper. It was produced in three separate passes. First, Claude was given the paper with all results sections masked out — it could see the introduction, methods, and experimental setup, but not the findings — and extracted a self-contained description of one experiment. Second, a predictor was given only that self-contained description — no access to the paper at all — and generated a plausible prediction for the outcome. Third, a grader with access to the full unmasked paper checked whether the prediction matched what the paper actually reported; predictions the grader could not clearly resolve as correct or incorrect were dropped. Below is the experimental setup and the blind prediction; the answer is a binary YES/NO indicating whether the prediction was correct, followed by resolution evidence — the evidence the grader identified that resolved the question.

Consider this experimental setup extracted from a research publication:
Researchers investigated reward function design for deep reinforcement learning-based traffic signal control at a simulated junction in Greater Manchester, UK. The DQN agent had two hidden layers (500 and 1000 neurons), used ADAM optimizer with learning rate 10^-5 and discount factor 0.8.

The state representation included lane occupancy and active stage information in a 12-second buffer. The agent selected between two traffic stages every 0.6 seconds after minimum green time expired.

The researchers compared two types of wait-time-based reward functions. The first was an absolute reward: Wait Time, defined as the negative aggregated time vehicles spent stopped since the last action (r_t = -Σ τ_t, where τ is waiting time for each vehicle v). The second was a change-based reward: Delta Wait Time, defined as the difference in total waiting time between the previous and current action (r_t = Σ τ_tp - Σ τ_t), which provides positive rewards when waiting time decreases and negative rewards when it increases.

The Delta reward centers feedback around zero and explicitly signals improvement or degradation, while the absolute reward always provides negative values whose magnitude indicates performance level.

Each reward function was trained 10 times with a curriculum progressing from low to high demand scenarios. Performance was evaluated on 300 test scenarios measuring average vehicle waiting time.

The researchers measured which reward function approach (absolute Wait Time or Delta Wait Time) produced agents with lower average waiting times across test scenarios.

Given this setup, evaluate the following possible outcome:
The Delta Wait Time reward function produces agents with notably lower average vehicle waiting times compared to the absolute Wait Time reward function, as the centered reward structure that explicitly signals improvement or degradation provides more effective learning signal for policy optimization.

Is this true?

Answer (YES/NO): NO